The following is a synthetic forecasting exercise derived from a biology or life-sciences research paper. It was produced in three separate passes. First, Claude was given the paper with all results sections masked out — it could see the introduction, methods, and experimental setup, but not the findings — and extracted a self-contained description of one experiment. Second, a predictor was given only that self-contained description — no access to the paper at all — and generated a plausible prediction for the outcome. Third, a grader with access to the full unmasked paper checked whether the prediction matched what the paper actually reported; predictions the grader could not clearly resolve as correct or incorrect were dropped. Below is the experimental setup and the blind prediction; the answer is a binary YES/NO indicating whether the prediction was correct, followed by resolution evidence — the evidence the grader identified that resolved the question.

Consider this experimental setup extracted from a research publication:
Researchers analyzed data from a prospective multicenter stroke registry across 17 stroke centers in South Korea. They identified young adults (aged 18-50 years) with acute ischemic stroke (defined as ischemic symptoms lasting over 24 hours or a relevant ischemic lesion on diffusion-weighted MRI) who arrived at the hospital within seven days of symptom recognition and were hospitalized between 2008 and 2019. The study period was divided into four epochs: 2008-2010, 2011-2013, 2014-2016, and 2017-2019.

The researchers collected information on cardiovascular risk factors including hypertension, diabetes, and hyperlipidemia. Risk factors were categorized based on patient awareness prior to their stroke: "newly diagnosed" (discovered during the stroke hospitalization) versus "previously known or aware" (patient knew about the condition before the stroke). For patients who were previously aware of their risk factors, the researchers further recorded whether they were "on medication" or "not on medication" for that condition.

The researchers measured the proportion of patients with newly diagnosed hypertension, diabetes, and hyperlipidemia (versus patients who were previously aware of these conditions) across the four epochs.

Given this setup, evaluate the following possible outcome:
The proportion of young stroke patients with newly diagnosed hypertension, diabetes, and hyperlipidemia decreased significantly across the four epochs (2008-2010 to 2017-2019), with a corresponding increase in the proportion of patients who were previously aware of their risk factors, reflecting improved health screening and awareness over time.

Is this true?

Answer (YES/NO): NO